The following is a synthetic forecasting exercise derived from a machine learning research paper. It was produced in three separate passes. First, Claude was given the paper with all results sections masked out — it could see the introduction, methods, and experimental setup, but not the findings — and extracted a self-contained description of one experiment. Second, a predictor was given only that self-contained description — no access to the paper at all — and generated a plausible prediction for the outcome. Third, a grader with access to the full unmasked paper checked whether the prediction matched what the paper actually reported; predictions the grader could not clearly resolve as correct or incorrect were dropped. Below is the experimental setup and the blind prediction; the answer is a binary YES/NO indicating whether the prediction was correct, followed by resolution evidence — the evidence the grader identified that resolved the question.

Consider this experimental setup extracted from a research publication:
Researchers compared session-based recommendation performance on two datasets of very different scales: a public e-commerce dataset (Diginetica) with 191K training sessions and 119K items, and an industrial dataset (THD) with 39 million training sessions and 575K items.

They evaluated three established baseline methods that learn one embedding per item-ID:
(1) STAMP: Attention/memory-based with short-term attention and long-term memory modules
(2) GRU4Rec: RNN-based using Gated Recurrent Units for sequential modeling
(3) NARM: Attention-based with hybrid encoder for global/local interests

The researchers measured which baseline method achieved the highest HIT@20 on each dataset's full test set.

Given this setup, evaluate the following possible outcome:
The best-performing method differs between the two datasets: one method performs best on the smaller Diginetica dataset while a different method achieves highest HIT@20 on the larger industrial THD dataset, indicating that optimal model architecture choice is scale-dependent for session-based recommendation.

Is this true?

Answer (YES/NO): YES